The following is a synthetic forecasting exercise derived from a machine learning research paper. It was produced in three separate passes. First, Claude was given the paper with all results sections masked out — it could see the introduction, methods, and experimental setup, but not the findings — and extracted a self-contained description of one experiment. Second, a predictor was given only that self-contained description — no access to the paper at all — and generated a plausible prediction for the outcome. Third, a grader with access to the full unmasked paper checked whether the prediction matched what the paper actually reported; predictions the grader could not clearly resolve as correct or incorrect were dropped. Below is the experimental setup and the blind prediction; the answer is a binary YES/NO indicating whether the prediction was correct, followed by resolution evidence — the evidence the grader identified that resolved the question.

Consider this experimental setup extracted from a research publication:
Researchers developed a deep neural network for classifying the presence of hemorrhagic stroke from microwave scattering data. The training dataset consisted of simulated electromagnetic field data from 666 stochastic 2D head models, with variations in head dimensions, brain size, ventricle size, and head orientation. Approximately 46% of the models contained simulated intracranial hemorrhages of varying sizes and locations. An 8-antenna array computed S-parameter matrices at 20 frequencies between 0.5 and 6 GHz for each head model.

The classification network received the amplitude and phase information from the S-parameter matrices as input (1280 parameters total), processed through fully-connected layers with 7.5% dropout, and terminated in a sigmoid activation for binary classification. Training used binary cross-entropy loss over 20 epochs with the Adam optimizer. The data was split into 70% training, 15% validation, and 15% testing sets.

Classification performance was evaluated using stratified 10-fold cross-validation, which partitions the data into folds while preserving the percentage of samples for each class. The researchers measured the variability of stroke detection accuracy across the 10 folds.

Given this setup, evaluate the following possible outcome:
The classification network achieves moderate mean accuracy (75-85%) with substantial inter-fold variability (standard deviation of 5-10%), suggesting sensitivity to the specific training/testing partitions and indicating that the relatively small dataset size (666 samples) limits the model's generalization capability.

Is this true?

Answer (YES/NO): NO